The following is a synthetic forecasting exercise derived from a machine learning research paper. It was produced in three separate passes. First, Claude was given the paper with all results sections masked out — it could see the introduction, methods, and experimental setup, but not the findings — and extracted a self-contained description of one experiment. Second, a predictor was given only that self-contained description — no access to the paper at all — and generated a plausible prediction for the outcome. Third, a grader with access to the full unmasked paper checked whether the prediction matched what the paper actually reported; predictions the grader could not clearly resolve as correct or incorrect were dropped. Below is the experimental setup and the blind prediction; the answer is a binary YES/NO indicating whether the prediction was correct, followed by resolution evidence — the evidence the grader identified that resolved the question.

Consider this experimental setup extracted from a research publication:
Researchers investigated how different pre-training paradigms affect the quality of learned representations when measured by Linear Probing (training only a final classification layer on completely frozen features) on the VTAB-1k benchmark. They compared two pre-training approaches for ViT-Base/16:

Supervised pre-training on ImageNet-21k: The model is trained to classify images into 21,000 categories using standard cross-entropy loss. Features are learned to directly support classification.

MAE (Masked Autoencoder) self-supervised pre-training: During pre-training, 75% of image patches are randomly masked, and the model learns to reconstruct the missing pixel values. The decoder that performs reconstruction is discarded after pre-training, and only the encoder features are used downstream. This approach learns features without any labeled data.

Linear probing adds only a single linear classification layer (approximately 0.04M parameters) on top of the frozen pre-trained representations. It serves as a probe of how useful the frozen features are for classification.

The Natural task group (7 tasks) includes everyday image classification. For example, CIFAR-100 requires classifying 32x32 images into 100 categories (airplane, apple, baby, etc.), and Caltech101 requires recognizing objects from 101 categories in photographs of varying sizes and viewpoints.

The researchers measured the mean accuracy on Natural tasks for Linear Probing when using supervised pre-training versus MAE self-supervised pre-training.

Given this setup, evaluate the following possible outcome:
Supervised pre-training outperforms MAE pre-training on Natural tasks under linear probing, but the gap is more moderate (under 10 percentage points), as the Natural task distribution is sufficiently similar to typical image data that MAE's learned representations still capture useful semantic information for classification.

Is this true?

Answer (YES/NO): NO